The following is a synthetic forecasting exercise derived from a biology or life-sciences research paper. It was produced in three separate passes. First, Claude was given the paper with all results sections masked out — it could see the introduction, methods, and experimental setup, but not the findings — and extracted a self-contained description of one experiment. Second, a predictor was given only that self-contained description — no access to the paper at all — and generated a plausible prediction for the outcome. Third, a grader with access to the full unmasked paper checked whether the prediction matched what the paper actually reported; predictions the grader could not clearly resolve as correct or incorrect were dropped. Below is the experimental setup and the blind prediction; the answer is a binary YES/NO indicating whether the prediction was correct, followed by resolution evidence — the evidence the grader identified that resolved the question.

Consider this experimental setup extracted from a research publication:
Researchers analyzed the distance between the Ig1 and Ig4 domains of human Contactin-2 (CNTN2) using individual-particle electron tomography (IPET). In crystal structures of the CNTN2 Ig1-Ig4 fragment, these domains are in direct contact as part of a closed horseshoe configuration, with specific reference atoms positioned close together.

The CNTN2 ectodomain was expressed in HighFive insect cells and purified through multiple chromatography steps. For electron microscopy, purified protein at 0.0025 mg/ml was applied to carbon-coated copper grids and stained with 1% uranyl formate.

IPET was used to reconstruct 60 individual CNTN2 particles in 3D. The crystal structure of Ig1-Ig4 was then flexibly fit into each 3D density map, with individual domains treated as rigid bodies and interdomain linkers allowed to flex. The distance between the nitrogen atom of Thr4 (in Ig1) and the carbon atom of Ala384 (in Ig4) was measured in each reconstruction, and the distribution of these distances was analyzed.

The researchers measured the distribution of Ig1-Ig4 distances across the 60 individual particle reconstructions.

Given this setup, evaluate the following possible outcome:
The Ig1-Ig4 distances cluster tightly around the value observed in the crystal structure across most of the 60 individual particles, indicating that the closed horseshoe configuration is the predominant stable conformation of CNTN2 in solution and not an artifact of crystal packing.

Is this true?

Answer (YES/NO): NO